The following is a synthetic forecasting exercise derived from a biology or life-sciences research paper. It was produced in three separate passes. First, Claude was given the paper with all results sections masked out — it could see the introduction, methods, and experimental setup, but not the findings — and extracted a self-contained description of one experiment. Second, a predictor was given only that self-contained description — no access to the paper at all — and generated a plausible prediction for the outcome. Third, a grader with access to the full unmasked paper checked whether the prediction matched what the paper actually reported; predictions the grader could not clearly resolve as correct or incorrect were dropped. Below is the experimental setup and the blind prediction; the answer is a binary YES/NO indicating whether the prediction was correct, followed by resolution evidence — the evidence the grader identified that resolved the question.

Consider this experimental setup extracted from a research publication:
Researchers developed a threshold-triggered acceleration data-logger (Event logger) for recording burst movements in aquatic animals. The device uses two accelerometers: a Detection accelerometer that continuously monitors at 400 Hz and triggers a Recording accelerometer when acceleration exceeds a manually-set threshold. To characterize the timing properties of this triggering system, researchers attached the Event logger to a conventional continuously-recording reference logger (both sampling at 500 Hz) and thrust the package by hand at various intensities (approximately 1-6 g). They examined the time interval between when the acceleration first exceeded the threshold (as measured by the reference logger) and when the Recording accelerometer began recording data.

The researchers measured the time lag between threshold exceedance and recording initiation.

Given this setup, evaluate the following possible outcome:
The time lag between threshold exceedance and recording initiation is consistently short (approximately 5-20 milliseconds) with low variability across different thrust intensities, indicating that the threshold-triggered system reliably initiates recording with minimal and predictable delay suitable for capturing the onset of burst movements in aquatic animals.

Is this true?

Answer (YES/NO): YES